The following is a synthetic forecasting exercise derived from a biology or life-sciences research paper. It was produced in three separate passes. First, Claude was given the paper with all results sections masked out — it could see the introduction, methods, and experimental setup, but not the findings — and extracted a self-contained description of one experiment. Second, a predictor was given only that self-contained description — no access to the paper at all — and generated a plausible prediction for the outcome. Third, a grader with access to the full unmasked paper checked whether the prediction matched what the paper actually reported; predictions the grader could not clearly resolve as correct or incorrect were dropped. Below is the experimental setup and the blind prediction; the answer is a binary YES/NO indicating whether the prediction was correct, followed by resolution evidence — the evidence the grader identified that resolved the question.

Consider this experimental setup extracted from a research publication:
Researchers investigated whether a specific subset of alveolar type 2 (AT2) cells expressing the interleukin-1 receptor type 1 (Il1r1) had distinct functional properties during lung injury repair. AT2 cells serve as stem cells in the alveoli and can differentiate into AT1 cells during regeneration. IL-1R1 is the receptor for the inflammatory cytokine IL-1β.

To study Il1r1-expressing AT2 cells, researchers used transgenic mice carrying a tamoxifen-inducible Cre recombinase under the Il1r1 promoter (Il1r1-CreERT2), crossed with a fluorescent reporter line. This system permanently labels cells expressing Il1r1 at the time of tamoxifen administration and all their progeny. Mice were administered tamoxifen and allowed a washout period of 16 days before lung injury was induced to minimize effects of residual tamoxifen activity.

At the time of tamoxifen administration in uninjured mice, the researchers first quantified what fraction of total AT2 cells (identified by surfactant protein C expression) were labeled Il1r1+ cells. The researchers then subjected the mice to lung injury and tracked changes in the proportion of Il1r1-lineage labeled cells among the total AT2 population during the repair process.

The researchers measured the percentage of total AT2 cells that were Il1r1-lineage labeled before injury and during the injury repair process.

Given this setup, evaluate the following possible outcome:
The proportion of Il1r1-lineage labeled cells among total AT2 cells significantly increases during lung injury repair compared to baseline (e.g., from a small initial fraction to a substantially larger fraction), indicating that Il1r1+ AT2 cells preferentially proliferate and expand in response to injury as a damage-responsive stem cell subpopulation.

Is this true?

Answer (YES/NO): YES